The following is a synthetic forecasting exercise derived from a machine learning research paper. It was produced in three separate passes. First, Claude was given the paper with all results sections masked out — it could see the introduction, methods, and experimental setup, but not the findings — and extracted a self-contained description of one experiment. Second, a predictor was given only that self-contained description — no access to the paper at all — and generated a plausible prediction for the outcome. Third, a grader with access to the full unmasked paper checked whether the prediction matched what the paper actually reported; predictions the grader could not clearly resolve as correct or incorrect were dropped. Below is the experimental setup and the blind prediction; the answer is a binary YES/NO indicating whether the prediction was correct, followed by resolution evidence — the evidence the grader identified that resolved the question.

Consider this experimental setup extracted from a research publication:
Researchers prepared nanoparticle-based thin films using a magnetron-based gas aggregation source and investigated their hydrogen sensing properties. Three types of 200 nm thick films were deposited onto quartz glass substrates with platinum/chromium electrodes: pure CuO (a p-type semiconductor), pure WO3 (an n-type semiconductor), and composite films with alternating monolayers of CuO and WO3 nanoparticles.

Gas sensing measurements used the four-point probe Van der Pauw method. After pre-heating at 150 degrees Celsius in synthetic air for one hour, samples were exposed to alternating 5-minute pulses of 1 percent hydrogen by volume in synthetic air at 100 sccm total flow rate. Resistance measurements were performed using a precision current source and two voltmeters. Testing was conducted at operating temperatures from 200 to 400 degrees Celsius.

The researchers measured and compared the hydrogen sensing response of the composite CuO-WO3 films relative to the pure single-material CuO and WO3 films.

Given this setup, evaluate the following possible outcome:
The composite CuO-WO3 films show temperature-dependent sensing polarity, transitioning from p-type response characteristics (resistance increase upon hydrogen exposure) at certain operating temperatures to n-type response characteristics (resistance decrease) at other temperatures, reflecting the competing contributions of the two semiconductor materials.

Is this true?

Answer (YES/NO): NO